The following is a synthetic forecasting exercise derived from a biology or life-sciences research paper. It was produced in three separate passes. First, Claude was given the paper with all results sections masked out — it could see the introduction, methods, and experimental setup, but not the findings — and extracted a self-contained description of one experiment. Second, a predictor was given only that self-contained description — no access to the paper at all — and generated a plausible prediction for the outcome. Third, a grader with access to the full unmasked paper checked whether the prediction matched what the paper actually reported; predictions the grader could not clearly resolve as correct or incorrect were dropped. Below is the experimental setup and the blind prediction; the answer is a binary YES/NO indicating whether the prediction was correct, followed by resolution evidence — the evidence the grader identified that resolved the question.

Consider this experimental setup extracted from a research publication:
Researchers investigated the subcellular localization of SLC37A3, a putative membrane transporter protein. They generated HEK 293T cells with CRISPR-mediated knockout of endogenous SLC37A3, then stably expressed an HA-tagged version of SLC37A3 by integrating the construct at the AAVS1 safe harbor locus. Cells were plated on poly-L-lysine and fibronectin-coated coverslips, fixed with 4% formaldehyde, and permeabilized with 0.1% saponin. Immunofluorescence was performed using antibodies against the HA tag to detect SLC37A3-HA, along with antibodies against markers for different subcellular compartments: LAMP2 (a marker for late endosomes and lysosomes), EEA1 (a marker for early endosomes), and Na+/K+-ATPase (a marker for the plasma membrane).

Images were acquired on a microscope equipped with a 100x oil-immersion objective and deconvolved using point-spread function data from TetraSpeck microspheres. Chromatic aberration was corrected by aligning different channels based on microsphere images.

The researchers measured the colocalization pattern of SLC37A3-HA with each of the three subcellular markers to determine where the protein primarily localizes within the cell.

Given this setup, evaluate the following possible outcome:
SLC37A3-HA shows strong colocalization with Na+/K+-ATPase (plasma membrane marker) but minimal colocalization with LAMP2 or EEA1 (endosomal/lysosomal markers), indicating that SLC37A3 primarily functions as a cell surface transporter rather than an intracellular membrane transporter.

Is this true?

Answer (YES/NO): NO